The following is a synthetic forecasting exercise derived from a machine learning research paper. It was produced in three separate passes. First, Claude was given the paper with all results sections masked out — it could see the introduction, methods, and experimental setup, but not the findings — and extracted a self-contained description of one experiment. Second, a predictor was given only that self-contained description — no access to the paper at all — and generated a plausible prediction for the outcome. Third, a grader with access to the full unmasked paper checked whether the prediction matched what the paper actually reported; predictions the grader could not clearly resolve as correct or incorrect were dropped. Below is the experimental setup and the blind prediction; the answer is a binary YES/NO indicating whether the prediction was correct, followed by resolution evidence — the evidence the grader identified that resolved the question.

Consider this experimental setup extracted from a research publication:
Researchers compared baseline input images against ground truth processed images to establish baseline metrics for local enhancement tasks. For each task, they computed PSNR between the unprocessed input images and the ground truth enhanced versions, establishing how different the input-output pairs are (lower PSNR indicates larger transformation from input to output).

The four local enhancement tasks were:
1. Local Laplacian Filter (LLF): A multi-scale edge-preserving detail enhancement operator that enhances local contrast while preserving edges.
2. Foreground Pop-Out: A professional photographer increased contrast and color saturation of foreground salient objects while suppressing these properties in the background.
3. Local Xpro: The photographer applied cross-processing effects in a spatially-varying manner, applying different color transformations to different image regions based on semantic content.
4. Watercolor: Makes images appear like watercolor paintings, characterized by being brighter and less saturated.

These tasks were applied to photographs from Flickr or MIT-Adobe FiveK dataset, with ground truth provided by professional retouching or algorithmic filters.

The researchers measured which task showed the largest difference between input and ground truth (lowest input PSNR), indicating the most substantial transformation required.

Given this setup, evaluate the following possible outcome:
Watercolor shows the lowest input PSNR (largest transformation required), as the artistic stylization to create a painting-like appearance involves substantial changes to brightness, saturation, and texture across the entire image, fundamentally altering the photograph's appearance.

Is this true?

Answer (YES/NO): NO